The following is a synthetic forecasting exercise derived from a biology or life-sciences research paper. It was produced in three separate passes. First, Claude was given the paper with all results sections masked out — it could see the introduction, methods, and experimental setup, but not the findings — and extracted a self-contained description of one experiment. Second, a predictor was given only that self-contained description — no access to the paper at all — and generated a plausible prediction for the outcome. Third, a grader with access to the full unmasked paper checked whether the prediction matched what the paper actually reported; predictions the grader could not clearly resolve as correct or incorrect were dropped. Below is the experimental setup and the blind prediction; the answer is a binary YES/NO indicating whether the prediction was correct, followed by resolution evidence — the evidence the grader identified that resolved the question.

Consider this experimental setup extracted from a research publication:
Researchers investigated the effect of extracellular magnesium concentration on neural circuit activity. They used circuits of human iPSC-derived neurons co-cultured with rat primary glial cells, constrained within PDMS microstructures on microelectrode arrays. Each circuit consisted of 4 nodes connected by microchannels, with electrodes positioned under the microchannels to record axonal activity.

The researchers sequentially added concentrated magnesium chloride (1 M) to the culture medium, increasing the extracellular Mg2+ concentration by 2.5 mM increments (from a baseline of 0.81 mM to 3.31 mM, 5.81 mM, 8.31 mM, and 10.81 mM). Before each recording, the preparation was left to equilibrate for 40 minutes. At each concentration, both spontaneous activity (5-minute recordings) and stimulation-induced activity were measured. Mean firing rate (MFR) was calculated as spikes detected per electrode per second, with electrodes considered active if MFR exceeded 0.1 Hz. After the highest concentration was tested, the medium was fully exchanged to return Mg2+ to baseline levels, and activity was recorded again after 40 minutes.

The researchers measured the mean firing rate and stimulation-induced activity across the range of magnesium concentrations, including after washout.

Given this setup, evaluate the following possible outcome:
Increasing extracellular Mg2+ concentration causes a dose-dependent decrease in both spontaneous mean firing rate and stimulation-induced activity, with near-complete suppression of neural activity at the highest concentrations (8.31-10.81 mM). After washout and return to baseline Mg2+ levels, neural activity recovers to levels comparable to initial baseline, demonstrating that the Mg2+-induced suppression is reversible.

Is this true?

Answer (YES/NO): NO